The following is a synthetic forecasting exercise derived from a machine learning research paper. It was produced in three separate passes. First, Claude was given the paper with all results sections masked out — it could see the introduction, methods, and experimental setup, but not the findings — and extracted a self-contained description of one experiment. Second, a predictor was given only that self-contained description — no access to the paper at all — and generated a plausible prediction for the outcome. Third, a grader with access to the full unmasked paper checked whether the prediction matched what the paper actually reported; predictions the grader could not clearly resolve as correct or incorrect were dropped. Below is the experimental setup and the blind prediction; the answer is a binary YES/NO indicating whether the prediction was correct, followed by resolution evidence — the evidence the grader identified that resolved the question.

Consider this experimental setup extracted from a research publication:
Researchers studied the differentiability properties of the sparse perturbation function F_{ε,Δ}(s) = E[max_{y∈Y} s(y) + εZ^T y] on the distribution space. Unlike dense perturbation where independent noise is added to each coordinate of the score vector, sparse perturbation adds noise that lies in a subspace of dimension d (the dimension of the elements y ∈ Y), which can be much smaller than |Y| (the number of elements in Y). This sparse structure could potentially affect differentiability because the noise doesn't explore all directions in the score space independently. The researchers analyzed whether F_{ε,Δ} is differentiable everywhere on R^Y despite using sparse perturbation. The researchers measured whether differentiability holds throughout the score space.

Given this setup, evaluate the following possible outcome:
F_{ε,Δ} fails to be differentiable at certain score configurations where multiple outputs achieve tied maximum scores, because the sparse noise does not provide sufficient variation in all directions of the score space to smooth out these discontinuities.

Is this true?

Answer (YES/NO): NO